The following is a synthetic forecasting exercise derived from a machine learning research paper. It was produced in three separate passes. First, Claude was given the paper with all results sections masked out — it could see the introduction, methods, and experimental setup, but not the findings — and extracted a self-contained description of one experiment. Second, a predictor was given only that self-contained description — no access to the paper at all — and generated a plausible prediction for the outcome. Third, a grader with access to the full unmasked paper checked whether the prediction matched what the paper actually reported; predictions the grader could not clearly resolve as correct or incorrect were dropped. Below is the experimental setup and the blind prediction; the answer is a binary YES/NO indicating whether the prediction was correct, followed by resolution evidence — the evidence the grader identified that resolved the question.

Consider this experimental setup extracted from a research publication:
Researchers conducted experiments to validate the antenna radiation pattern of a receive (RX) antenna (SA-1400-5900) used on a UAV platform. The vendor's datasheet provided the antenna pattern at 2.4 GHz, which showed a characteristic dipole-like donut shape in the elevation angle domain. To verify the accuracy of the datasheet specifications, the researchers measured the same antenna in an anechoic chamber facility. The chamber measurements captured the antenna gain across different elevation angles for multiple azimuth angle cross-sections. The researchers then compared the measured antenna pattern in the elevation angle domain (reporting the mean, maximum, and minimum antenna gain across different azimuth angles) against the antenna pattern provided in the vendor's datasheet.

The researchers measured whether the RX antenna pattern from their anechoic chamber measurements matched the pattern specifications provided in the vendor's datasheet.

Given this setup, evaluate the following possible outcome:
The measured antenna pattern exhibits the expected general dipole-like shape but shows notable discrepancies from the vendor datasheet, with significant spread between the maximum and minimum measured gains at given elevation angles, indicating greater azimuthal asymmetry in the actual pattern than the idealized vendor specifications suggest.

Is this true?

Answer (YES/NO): NO